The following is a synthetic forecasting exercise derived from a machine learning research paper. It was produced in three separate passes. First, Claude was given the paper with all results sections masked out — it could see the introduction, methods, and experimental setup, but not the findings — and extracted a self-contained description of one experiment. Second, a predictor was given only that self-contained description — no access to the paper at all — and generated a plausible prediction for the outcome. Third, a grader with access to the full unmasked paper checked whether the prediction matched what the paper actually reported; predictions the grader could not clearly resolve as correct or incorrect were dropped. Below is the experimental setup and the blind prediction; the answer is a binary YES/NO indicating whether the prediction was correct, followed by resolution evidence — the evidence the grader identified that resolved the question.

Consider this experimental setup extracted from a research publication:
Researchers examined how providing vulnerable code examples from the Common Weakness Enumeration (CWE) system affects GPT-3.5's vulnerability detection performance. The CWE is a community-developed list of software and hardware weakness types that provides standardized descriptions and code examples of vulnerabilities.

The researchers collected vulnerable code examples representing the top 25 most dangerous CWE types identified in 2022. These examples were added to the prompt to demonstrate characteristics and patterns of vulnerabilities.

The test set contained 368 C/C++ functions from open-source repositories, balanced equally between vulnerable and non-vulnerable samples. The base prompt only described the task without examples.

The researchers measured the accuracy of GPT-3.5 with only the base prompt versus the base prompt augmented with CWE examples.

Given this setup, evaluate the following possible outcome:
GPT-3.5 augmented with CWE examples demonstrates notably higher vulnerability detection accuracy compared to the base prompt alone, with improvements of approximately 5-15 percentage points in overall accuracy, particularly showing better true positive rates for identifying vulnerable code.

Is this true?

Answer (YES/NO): YES